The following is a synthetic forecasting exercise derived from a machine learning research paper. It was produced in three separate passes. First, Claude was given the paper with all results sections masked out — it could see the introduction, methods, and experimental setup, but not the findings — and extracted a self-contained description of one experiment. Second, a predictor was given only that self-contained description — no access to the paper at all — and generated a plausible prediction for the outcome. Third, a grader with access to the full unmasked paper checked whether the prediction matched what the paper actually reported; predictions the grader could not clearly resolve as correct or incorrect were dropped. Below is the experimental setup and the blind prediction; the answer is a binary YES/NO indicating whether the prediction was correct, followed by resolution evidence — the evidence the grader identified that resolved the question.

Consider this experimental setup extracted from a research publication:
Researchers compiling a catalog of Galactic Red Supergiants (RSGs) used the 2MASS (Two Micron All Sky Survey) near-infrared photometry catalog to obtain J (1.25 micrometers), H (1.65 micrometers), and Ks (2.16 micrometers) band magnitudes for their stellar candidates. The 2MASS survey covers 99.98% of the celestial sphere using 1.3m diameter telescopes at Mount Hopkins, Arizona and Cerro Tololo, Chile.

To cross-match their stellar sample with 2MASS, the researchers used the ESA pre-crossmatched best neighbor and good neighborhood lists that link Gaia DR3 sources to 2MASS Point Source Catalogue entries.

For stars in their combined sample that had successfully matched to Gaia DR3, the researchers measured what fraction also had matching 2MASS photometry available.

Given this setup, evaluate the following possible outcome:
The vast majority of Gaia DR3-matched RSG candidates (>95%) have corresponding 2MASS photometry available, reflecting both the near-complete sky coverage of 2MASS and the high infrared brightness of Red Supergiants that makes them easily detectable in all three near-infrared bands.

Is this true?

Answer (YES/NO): YES